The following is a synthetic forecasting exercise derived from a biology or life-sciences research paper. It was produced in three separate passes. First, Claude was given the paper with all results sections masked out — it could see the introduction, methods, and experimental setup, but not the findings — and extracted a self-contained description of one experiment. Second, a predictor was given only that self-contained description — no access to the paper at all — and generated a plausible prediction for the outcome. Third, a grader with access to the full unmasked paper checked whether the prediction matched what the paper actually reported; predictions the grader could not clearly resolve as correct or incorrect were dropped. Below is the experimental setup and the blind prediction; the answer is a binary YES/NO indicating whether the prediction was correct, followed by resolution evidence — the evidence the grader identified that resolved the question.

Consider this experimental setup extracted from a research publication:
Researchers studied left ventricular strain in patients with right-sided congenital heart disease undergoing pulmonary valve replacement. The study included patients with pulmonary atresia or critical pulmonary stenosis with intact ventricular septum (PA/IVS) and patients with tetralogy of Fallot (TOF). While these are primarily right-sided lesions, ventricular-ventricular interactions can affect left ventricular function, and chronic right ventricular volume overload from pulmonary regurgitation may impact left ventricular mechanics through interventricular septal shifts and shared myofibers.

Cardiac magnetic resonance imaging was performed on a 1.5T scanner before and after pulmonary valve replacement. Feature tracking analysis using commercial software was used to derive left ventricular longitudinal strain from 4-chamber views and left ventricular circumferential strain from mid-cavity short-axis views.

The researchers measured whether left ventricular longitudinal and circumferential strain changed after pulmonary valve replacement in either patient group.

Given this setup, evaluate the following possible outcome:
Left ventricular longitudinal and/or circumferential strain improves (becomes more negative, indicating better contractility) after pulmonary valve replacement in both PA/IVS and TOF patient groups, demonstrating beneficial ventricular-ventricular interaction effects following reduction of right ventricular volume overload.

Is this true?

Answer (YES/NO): NO